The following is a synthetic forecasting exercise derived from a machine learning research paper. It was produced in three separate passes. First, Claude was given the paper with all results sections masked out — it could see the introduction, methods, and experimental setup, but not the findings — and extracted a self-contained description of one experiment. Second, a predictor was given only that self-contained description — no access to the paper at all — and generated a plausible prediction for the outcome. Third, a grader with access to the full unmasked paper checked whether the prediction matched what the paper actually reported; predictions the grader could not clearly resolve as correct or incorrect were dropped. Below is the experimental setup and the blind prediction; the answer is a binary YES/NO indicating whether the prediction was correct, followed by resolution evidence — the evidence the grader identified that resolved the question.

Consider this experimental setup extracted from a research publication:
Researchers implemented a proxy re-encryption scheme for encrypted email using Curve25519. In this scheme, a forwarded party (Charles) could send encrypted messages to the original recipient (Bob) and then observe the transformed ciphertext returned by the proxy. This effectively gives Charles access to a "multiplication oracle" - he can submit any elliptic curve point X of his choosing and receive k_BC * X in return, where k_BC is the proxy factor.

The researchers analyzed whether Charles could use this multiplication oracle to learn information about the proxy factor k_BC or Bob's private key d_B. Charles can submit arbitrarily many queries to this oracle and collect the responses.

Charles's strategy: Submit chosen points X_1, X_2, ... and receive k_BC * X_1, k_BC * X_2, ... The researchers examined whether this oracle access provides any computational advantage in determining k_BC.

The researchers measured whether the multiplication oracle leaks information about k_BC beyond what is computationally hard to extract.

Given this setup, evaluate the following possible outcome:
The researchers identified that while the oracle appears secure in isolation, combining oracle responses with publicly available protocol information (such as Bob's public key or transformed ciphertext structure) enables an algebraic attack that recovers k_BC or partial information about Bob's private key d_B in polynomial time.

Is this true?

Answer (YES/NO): NO